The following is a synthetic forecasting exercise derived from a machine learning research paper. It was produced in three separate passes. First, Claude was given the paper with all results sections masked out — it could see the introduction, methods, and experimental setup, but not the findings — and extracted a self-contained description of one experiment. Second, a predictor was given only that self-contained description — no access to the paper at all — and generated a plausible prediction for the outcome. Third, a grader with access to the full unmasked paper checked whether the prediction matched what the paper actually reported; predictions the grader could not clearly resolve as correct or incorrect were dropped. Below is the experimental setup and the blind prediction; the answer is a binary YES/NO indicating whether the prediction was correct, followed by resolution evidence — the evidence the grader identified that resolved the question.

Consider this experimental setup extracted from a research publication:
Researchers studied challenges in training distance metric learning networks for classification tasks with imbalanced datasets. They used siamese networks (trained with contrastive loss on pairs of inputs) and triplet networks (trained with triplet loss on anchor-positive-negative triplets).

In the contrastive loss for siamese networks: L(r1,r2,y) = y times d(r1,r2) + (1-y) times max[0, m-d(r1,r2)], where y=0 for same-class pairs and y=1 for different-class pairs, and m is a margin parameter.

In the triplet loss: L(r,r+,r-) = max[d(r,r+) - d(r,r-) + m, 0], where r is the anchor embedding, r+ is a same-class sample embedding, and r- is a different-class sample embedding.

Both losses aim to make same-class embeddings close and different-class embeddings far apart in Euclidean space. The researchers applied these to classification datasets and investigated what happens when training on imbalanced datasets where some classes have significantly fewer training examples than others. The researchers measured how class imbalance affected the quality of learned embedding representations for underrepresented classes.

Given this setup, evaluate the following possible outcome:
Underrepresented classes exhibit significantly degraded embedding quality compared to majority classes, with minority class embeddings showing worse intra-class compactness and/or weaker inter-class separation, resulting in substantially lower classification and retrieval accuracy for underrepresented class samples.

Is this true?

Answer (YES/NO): YES